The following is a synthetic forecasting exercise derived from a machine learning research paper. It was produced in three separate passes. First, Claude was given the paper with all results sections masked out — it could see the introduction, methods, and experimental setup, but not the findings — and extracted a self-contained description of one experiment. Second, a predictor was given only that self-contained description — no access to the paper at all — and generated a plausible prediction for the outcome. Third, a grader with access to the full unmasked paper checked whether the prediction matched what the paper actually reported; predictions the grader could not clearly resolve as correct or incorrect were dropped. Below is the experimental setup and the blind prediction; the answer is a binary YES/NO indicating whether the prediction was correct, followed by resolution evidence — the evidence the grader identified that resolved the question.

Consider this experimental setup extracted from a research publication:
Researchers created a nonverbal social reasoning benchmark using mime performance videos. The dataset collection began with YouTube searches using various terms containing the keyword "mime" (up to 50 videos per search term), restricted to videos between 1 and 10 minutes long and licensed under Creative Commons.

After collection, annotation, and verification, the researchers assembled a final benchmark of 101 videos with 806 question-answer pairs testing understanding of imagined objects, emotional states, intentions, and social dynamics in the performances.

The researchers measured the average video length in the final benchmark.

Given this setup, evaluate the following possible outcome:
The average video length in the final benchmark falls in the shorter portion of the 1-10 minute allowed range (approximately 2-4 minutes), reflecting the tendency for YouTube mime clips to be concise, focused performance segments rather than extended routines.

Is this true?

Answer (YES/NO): NO